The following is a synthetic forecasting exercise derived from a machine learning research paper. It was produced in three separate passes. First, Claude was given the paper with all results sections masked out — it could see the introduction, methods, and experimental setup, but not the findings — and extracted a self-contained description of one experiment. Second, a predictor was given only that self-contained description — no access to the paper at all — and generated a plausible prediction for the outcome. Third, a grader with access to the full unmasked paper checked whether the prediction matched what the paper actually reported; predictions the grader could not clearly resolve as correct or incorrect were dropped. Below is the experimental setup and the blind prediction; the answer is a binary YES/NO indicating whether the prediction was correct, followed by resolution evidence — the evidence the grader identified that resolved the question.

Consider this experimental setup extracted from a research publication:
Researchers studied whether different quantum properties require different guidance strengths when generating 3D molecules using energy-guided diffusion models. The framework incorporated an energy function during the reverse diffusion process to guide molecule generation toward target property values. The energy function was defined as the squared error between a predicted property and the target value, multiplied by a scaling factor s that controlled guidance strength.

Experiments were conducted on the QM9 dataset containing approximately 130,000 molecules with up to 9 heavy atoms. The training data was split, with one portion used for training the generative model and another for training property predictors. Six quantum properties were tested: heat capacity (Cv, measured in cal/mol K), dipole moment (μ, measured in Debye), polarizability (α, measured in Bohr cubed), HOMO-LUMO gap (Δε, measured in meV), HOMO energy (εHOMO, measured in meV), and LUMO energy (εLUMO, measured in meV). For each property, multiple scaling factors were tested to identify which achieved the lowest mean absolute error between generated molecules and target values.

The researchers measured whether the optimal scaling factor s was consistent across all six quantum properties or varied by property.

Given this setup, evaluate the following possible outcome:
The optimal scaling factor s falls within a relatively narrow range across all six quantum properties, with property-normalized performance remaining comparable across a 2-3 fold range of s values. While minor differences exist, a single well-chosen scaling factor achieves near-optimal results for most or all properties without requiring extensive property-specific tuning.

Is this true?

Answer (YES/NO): NO